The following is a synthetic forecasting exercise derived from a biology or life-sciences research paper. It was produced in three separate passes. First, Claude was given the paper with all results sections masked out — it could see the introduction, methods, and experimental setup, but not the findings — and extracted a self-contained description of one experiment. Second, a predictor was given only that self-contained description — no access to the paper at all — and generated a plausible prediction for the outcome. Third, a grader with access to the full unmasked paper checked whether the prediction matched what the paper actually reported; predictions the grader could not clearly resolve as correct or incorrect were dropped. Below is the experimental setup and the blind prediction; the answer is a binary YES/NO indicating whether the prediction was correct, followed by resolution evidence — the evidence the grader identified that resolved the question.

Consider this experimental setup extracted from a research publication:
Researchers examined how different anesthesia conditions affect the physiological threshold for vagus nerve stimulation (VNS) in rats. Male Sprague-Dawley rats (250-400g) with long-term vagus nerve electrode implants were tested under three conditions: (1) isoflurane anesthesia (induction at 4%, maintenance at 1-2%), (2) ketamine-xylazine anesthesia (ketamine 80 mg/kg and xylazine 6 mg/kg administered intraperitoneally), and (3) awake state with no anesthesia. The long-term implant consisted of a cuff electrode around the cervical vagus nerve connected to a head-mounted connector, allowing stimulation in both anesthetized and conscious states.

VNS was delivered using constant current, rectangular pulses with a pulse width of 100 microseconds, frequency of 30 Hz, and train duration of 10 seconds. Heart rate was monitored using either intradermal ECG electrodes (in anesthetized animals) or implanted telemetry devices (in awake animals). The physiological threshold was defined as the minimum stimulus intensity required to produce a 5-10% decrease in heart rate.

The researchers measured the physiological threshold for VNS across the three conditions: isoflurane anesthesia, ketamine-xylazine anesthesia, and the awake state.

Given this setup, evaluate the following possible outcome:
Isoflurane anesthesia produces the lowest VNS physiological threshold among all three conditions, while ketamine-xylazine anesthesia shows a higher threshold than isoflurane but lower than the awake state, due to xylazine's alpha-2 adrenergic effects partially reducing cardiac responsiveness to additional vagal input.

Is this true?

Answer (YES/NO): NO